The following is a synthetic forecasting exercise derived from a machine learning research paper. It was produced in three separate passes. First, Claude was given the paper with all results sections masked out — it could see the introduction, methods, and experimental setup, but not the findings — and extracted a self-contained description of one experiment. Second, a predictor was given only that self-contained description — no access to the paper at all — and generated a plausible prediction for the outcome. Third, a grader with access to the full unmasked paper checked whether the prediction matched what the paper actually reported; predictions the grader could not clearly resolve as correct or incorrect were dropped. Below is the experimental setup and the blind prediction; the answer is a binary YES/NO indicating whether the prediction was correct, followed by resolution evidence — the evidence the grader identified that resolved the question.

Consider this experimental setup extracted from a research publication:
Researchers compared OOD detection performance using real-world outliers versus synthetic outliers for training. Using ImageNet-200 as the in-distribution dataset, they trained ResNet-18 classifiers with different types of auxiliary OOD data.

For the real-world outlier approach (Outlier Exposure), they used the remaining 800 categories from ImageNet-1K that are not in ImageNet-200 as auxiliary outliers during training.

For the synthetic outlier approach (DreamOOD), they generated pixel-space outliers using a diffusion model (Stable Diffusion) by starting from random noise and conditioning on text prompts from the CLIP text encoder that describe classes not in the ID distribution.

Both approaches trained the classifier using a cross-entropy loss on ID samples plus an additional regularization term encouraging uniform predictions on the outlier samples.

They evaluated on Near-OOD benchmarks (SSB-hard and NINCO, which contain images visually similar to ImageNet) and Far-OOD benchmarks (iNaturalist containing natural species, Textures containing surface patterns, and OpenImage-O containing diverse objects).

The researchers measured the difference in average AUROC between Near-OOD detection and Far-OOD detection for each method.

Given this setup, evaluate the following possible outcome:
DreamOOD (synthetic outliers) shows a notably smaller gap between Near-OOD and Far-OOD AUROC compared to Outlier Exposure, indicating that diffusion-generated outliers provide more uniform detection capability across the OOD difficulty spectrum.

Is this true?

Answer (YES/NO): NO